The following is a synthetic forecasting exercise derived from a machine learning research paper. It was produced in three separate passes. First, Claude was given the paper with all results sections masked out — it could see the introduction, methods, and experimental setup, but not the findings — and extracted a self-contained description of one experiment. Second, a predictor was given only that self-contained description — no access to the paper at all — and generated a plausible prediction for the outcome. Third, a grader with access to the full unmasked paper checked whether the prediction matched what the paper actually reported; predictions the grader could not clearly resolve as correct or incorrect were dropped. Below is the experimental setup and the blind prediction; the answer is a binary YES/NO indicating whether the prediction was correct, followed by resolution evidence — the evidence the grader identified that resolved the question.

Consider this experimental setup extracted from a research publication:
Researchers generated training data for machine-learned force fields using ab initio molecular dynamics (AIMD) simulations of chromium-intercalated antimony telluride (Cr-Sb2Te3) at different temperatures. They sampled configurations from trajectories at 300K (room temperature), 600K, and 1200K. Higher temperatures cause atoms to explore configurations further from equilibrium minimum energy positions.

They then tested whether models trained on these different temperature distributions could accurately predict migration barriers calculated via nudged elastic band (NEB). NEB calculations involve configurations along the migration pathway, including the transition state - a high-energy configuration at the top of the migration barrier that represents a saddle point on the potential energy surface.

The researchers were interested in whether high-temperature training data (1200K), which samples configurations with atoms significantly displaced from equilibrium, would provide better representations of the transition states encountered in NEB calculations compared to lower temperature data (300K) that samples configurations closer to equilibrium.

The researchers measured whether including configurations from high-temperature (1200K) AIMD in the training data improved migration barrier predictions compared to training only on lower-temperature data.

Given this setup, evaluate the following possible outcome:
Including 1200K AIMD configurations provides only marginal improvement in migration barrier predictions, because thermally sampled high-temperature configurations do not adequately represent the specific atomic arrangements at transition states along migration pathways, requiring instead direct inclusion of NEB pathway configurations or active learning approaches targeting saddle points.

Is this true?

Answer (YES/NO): NO